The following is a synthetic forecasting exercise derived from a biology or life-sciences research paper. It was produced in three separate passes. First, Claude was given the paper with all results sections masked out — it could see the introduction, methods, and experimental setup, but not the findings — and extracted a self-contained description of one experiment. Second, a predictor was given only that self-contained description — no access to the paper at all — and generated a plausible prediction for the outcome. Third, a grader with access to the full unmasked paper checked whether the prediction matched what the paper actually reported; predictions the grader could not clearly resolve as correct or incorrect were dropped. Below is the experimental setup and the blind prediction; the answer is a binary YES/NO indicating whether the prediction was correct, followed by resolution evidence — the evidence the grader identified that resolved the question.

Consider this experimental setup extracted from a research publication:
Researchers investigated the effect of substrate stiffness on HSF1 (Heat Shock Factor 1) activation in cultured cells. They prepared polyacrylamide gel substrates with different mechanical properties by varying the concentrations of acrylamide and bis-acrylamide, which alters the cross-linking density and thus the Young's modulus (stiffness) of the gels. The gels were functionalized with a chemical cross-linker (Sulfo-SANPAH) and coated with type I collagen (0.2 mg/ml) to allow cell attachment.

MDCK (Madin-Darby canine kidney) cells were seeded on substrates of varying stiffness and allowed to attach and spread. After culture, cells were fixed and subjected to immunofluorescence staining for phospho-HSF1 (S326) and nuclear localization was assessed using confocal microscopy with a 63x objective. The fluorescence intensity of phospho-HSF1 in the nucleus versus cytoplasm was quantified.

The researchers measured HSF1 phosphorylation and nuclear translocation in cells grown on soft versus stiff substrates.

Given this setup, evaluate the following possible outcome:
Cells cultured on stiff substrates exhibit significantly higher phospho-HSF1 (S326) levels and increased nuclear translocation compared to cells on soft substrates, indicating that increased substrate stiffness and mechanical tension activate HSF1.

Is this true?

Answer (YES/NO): YES